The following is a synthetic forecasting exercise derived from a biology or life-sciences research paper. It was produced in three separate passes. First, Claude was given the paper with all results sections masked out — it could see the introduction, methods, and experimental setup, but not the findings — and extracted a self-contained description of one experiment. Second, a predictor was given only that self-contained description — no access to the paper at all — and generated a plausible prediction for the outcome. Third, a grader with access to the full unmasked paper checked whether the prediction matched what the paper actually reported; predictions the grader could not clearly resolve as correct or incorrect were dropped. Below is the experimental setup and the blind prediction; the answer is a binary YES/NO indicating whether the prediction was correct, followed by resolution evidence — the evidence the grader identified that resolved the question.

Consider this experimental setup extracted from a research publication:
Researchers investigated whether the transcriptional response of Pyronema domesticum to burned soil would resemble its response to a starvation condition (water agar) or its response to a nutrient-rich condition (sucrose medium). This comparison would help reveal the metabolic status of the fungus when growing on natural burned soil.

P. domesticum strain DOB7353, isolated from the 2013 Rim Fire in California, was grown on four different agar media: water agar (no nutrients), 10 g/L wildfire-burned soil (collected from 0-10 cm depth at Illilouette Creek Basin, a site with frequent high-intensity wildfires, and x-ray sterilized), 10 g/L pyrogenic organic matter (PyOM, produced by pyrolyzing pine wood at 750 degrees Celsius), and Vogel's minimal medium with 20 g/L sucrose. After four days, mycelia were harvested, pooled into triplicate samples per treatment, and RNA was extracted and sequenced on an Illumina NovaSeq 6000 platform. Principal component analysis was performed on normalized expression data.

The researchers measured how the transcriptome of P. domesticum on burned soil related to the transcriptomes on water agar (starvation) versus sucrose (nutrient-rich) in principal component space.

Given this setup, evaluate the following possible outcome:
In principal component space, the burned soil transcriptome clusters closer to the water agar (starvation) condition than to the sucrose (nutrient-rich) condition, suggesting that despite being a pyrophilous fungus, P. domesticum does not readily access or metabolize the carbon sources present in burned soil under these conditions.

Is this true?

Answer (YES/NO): NO